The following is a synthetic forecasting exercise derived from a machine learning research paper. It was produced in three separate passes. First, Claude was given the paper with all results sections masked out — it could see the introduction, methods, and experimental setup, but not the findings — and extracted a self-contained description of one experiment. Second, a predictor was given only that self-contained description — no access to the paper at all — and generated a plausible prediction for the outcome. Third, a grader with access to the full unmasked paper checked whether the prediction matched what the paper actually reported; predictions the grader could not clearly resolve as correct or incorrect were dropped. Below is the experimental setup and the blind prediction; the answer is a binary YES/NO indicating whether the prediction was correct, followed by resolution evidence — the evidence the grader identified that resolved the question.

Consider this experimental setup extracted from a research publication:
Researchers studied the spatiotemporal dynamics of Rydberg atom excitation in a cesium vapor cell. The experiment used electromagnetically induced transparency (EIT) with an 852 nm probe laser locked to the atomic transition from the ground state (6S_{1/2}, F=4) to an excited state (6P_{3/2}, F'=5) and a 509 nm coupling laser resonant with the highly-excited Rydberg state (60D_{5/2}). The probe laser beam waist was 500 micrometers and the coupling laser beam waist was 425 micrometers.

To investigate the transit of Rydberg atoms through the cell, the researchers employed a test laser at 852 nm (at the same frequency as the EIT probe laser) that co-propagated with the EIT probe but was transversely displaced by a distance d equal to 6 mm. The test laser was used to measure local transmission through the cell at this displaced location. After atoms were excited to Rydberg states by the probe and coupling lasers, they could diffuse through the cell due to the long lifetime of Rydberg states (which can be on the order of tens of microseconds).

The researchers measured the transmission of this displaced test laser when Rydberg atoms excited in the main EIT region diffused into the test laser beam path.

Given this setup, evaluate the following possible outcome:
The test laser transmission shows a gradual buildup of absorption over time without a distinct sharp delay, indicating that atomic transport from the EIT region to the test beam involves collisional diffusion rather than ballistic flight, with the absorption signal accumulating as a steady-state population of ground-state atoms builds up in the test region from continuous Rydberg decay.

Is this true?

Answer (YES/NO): NO